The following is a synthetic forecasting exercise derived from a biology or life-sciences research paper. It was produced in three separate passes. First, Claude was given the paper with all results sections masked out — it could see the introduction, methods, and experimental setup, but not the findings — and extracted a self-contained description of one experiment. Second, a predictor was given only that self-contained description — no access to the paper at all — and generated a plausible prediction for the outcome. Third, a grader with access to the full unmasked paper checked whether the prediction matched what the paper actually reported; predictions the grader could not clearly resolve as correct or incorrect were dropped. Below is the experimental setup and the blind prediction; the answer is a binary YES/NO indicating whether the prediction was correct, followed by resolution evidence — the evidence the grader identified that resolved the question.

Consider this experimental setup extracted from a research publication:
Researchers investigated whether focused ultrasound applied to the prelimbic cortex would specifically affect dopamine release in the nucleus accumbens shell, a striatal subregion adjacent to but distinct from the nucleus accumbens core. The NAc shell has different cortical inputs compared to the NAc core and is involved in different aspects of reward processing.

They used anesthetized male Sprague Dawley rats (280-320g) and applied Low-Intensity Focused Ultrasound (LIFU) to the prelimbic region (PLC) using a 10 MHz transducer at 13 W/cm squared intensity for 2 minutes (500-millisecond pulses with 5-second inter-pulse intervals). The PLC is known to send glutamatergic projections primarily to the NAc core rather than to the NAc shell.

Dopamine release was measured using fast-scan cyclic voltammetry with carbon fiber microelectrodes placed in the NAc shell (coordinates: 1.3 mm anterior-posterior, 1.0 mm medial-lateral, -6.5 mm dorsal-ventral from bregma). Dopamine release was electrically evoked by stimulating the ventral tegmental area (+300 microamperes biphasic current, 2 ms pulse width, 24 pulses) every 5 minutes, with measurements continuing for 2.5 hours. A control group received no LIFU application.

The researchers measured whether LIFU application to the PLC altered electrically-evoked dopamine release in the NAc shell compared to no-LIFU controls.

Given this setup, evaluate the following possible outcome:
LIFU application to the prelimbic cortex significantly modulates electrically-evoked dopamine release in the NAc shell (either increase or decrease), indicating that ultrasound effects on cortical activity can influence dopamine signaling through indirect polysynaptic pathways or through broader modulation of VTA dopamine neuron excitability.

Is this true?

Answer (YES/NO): NO